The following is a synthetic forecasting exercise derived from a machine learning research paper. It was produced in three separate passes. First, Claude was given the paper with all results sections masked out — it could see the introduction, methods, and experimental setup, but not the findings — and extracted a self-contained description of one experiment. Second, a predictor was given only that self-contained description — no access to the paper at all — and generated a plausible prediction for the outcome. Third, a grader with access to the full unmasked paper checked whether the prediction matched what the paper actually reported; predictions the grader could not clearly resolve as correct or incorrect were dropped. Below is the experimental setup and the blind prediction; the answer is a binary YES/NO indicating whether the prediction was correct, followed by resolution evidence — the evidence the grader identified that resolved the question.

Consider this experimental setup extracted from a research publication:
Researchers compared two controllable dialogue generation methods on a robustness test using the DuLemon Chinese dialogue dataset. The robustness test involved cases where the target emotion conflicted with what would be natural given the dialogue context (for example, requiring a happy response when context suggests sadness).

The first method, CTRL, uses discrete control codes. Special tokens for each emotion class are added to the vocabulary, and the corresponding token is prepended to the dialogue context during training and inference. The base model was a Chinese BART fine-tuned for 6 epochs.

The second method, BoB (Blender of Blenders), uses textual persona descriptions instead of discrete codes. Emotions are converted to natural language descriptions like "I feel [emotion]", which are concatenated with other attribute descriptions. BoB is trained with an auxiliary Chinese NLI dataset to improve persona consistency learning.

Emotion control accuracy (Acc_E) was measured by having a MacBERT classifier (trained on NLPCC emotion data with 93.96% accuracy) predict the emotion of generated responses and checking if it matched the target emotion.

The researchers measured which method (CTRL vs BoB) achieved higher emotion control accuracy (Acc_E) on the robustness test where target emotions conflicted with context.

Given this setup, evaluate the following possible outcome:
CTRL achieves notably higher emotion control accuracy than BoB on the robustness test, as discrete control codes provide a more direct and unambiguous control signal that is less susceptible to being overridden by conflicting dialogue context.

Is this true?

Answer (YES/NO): YES